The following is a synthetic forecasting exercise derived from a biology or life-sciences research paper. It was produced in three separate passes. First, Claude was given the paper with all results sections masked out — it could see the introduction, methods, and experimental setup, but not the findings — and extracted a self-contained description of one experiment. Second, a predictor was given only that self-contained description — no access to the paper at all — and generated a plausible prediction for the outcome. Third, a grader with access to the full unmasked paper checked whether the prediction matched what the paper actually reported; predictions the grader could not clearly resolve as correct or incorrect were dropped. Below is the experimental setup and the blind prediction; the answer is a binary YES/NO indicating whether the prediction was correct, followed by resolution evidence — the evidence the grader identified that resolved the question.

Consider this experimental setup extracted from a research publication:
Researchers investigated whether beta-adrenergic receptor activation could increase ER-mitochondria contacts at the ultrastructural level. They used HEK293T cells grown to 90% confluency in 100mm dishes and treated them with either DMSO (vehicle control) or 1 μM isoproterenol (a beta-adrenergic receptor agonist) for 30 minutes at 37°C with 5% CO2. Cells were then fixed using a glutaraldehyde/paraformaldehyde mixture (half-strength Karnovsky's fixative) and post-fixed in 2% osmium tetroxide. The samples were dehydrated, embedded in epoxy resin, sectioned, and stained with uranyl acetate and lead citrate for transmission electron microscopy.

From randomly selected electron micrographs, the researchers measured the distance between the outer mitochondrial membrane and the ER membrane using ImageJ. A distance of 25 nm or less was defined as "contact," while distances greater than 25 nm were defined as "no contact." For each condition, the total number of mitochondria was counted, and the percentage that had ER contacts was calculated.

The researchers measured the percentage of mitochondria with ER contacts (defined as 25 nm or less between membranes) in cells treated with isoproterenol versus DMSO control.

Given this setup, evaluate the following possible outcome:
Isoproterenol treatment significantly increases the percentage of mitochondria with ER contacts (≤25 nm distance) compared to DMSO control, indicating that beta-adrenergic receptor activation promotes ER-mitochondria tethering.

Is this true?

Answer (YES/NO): YES